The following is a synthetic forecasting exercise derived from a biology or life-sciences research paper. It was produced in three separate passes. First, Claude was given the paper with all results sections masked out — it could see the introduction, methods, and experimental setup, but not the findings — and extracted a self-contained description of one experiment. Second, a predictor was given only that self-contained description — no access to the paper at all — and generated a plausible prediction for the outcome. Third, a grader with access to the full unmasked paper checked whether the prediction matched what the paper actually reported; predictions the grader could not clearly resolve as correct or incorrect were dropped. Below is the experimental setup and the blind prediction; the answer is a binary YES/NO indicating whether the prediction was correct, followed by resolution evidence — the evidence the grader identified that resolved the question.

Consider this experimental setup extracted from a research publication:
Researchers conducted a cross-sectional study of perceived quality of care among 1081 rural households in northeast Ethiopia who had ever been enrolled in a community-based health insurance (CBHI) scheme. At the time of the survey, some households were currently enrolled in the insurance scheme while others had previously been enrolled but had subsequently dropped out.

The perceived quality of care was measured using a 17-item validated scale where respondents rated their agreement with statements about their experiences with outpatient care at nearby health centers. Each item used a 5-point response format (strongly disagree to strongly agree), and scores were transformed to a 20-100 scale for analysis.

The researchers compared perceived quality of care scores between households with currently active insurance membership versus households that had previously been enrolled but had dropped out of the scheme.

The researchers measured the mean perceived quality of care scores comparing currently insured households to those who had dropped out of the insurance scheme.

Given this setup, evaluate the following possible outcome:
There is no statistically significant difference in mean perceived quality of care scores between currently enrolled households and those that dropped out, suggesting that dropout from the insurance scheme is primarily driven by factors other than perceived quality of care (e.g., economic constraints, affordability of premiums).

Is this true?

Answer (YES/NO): NO